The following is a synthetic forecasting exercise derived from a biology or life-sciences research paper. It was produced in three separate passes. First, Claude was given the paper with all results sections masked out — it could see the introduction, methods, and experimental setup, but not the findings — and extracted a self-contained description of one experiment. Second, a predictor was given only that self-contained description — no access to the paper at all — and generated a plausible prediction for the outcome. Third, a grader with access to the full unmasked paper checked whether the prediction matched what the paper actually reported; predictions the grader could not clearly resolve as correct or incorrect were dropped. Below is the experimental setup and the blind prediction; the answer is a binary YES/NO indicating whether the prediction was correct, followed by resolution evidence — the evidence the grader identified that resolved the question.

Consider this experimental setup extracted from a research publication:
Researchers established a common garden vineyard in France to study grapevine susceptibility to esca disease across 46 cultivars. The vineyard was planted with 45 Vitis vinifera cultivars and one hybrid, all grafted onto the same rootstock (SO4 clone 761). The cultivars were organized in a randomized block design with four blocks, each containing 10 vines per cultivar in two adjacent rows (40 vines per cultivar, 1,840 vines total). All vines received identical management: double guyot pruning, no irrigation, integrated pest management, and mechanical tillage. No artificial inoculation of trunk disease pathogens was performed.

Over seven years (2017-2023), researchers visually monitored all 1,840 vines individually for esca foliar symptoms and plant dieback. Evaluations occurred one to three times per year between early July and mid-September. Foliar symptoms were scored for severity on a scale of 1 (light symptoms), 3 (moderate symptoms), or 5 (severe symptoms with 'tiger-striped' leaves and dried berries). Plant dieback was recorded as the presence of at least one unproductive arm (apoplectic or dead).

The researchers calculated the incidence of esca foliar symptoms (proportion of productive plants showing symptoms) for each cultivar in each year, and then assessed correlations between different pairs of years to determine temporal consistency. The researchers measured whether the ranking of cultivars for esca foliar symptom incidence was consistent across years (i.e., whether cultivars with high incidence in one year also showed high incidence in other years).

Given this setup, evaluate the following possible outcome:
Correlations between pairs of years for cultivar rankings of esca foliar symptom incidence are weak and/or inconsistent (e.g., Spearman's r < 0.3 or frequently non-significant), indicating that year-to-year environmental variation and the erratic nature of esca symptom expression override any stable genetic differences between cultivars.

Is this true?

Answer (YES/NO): NO